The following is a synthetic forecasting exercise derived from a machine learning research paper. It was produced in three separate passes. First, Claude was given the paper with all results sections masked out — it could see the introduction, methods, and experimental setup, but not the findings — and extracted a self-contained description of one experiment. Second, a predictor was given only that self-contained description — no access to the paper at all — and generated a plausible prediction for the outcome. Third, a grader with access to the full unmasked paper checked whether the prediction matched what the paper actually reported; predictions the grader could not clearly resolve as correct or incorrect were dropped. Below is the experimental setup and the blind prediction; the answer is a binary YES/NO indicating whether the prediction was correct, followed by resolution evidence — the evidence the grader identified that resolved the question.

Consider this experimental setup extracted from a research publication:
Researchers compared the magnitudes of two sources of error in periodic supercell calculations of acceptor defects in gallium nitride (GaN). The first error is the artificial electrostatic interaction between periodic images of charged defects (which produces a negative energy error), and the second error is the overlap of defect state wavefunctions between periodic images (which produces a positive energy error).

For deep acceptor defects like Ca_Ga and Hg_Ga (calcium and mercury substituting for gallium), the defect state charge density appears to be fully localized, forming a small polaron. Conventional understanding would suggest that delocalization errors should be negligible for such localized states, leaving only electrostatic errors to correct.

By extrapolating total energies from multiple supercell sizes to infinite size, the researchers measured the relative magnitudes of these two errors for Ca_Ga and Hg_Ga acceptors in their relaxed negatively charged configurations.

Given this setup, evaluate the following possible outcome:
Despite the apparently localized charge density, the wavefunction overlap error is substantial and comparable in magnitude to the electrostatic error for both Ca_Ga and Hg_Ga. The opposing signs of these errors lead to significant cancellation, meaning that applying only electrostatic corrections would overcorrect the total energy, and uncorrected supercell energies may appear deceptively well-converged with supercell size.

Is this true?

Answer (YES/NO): YES